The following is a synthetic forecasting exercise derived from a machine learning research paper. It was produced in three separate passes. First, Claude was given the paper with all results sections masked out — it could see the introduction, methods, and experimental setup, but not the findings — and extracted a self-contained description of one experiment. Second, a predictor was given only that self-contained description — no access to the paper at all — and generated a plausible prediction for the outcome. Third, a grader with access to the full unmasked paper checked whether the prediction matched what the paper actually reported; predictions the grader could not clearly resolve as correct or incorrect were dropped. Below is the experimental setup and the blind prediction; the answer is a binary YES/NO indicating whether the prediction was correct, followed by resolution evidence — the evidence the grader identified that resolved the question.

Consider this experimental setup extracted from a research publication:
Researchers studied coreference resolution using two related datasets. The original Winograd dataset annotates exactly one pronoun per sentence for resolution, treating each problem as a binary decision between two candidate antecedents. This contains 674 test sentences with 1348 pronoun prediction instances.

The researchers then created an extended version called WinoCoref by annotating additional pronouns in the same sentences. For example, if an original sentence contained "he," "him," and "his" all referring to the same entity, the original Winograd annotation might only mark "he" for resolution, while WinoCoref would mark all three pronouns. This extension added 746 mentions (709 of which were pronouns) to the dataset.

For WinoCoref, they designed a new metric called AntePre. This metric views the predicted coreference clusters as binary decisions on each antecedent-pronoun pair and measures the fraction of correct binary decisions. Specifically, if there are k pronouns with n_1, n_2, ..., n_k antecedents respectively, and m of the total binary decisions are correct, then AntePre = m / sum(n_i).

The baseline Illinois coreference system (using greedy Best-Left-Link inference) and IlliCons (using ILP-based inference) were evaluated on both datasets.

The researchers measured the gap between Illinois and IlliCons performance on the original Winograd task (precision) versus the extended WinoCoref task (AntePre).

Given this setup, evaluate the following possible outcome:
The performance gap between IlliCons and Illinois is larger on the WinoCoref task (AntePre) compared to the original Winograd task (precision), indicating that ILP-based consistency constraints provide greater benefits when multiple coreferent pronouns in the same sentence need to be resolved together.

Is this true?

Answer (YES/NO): YES